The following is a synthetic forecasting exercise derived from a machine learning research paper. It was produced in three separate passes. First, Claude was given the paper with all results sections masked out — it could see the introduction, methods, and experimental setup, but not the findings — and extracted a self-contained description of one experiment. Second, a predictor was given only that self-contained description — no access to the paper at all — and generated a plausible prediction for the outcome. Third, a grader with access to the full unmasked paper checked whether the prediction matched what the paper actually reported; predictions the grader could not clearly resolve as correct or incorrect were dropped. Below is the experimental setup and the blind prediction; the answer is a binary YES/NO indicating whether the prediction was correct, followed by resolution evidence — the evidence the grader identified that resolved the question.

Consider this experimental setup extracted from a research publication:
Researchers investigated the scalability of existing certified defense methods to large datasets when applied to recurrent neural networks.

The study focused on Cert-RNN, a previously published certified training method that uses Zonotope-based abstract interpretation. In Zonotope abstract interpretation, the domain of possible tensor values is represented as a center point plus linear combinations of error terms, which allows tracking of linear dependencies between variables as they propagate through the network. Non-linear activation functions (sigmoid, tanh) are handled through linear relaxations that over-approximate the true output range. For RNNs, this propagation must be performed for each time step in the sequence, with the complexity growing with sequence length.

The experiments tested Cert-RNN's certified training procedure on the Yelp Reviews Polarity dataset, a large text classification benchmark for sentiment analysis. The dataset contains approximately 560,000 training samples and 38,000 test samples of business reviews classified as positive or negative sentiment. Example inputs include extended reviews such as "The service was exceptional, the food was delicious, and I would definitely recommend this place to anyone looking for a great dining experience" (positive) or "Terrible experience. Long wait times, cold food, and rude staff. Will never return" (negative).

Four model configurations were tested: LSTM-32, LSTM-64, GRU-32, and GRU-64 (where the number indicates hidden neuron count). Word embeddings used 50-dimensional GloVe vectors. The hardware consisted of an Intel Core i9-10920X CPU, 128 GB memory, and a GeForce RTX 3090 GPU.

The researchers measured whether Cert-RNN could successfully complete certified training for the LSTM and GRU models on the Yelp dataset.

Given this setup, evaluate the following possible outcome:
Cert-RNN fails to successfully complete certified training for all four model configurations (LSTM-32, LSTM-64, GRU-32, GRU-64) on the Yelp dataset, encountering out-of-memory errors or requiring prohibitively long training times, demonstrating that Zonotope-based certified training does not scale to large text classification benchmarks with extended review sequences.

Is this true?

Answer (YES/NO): YES